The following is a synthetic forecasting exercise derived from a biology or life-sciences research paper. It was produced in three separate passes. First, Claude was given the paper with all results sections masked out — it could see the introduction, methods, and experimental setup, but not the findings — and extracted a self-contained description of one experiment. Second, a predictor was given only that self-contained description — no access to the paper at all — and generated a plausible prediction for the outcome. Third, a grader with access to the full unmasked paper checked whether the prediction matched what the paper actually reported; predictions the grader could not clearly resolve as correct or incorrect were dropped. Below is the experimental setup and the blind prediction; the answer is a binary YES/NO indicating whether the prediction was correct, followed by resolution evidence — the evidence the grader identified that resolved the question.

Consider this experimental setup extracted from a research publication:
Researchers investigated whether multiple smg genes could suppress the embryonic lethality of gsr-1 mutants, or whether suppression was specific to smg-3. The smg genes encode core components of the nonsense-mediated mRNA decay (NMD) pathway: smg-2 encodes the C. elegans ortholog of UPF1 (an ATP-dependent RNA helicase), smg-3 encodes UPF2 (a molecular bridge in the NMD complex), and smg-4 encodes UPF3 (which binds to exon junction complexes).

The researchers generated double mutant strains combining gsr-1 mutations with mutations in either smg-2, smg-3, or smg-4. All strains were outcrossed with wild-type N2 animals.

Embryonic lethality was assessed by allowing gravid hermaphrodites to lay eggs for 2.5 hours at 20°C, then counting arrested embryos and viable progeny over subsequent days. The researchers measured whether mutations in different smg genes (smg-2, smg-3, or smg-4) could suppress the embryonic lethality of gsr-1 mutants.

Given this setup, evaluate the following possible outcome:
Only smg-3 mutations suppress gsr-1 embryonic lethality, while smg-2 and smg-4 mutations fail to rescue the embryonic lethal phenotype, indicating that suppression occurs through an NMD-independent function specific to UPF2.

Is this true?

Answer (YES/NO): NO